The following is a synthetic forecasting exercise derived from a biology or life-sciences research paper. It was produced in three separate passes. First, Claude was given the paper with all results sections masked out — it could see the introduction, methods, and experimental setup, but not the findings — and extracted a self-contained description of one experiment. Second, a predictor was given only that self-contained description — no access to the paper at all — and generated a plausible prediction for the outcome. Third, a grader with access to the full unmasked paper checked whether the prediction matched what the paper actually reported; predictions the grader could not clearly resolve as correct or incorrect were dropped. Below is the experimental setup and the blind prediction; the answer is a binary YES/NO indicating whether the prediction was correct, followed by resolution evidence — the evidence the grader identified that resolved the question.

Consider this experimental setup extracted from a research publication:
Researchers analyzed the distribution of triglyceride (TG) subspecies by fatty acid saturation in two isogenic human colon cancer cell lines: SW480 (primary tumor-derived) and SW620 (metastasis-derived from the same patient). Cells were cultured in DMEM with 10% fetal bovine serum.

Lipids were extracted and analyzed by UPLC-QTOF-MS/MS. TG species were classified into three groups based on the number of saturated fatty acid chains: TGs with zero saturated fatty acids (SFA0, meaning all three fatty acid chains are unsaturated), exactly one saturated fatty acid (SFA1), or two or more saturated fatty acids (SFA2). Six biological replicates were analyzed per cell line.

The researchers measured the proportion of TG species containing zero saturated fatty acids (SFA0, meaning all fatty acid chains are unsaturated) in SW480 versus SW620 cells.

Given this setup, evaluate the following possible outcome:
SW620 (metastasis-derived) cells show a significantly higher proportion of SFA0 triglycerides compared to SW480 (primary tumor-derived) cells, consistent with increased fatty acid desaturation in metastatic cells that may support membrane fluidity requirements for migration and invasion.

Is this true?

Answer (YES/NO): YES